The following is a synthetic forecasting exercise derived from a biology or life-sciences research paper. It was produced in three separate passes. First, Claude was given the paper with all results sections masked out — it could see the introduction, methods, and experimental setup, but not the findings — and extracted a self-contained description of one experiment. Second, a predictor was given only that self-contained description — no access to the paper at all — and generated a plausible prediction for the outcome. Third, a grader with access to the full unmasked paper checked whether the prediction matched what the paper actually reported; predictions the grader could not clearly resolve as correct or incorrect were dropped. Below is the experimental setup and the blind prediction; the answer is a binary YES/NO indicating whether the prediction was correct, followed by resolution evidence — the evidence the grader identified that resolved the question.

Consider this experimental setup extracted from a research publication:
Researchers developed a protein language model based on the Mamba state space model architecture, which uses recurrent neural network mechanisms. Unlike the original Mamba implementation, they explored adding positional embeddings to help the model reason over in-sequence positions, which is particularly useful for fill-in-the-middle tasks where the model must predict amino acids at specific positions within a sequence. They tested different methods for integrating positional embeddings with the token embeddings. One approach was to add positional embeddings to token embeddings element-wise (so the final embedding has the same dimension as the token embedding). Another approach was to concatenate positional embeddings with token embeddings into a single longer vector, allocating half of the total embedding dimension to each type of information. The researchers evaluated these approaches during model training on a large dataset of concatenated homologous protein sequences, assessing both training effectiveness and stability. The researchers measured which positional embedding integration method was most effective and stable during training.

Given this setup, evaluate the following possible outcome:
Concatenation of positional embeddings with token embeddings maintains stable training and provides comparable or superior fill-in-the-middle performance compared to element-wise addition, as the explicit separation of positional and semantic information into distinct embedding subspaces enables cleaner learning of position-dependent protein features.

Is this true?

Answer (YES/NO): YES